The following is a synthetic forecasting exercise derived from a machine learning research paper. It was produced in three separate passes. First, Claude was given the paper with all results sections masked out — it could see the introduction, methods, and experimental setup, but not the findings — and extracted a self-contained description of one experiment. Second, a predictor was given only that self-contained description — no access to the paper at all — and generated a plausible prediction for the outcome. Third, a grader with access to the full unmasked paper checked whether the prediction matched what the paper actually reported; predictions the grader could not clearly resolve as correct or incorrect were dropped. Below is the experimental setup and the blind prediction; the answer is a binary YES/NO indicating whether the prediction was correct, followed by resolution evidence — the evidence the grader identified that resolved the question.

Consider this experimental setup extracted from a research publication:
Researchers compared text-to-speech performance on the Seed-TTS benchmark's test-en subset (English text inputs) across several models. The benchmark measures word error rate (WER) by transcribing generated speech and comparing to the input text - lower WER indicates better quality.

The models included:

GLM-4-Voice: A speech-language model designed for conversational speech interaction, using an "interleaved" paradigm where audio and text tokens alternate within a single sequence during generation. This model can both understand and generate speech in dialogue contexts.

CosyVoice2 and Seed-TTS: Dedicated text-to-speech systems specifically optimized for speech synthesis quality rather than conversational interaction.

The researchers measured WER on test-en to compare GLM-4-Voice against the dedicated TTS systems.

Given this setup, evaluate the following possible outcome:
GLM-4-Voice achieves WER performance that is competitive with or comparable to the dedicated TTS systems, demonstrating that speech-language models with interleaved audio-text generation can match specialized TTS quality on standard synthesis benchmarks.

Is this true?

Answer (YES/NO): YES